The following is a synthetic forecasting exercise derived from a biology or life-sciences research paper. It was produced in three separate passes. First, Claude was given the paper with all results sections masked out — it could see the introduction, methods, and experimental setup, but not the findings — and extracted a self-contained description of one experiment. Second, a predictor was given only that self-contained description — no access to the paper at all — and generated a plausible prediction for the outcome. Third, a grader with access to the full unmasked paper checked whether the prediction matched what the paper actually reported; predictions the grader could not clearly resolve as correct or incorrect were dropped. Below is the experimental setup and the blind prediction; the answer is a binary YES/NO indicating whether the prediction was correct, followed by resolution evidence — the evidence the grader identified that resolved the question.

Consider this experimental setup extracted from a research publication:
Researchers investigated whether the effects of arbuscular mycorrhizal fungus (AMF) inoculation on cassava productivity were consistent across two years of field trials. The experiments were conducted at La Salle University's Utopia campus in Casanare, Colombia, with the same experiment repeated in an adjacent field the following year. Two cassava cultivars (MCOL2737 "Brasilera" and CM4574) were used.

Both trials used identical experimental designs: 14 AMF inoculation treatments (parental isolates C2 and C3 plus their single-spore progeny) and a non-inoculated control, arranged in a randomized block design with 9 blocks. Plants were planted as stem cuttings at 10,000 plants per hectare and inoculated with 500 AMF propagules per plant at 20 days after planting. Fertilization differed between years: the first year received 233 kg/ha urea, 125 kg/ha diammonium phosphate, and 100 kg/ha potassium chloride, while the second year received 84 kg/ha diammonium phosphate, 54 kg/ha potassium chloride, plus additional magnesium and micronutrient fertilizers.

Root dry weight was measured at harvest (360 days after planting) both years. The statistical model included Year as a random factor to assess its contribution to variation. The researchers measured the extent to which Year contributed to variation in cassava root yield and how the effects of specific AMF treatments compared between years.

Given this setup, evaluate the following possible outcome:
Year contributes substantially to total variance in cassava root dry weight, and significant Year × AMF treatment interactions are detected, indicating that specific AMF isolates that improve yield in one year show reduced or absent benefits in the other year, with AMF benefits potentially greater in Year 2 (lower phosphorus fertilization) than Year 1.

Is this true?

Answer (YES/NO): NO